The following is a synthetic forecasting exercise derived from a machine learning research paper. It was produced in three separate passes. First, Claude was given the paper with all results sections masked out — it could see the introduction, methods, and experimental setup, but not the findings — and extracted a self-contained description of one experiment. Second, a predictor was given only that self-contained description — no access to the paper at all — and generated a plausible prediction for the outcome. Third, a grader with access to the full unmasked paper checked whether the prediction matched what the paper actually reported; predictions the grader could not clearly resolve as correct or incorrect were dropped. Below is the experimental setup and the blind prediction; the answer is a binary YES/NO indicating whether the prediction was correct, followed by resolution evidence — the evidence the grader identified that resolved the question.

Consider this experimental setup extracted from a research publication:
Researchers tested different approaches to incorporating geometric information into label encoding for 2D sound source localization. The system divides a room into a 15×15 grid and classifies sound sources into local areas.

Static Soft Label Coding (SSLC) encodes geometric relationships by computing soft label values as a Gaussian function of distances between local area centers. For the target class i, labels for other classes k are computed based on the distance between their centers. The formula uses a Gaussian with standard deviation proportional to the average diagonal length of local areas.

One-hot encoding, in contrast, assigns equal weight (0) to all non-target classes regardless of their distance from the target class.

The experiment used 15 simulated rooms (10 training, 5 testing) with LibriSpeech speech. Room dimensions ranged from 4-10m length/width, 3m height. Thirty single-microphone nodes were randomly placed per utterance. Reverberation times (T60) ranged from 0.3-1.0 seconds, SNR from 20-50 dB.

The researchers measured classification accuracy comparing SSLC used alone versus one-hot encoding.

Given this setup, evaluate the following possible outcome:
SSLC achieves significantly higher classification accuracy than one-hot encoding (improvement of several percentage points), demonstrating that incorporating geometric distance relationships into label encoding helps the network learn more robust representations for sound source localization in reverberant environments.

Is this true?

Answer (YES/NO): NO